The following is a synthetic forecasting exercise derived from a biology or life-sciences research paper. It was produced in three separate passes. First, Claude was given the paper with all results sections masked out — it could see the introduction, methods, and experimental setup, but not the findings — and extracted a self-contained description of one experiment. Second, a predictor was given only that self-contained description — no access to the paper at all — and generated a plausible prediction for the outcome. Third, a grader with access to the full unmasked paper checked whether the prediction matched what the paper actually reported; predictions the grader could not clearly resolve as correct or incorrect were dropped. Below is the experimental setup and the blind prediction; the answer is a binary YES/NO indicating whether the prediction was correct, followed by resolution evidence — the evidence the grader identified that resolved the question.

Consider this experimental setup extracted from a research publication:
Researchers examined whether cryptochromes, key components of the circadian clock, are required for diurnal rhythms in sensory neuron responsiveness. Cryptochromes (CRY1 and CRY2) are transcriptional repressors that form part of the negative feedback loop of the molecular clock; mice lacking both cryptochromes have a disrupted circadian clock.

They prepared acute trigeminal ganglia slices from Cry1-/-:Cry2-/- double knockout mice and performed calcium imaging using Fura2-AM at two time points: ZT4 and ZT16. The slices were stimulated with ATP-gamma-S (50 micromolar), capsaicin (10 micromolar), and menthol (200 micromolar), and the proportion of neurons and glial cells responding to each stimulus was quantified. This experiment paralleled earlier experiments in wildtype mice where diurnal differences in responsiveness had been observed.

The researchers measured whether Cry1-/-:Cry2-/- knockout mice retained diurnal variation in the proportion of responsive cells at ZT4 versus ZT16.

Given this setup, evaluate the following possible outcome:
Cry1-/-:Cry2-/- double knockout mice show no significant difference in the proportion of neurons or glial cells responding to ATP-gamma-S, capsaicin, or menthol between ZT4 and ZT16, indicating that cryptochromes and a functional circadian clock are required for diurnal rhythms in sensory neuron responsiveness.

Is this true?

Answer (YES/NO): YES